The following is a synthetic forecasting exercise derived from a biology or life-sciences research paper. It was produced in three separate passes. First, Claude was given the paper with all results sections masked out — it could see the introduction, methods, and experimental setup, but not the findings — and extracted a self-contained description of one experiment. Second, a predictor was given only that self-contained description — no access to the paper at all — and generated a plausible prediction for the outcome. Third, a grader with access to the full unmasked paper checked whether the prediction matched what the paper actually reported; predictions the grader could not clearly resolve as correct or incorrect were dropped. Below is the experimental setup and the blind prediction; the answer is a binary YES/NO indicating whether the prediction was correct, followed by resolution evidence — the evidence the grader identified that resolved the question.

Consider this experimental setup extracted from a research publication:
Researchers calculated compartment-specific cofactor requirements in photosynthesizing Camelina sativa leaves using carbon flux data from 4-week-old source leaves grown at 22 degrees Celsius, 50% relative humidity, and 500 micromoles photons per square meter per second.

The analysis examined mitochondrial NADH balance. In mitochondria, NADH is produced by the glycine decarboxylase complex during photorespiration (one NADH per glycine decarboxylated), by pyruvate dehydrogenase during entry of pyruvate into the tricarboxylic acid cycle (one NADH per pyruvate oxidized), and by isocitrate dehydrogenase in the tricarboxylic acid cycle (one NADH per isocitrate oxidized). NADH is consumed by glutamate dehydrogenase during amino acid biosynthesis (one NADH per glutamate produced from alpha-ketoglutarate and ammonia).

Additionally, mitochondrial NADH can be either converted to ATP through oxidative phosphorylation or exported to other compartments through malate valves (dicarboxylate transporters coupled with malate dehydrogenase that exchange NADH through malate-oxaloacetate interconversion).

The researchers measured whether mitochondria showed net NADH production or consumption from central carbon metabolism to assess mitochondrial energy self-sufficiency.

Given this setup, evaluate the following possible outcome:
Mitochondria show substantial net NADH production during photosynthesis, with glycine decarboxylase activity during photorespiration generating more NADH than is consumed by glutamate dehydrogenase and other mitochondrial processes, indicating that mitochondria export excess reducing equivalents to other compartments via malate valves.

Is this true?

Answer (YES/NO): YES